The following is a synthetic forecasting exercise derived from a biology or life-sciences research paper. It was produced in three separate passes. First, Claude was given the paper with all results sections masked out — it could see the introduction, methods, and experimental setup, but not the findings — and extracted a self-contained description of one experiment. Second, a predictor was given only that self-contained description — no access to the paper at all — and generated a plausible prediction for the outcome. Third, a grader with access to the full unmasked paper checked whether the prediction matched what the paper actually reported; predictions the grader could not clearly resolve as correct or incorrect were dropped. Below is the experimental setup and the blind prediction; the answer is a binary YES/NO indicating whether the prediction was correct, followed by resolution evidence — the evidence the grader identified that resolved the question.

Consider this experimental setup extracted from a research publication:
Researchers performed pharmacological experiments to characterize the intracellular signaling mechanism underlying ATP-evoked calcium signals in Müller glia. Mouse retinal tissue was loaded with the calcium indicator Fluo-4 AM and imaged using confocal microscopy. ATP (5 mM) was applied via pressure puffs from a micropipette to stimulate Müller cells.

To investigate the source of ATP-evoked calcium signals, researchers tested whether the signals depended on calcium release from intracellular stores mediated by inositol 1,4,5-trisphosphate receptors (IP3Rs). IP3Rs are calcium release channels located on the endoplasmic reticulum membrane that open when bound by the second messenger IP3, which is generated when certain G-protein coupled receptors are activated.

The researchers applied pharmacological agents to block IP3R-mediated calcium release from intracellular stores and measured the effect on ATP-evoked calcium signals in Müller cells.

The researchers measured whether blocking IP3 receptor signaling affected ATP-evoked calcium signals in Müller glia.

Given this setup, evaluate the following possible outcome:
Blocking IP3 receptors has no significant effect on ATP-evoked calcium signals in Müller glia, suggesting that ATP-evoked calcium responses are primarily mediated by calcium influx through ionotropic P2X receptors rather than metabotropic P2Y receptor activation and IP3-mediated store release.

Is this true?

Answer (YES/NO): NO